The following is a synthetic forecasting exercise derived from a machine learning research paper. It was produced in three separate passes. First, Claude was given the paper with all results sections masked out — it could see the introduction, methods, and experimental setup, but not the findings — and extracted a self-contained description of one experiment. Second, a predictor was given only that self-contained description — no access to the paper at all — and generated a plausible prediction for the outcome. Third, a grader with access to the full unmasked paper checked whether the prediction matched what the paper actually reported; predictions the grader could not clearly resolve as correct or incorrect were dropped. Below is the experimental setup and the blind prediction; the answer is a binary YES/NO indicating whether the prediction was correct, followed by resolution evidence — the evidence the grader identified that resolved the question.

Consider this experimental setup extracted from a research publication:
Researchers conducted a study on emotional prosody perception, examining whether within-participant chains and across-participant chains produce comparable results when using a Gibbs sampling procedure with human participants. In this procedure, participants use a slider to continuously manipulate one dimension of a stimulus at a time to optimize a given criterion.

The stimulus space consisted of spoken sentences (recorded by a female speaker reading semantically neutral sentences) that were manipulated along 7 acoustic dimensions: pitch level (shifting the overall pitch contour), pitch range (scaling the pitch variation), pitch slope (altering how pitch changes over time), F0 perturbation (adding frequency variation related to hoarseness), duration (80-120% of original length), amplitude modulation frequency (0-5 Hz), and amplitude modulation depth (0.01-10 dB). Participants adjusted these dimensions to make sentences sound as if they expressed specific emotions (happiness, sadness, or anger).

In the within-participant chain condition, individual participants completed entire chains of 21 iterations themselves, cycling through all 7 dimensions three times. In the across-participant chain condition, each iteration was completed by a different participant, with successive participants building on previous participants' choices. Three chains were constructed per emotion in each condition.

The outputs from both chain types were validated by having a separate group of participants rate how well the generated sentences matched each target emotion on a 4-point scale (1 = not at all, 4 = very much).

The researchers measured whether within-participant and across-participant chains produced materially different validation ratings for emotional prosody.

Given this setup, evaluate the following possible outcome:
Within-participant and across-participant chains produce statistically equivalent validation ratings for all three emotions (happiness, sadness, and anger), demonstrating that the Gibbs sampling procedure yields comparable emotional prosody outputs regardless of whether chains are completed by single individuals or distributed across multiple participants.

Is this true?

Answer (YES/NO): NO